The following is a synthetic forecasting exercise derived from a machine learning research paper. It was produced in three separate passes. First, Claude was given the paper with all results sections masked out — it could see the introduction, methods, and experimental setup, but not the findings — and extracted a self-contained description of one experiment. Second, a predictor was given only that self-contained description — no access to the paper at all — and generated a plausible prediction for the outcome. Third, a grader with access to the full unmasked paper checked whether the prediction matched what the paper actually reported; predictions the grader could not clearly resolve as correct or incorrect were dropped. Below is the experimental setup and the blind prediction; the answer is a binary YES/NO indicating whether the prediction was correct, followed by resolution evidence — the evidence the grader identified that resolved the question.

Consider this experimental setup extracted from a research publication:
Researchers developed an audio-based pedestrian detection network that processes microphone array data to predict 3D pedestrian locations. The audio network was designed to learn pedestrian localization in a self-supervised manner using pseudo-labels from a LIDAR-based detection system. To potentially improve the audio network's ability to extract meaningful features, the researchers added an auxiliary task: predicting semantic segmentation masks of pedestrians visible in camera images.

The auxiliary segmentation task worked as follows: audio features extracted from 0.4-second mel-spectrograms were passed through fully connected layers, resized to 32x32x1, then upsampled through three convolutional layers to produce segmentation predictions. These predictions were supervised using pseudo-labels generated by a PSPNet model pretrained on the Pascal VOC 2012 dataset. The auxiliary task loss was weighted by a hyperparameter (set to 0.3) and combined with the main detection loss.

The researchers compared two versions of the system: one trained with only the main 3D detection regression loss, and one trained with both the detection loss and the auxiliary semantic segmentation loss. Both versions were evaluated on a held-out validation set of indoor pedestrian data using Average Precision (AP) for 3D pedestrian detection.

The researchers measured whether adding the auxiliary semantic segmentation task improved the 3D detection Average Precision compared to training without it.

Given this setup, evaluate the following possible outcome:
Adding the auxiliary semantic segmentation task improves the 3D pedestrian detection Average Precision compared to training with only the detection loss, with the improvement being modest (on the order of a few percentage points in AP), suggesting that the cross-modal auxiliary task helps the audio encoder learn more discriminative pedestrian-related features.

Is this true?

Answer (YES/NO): NO